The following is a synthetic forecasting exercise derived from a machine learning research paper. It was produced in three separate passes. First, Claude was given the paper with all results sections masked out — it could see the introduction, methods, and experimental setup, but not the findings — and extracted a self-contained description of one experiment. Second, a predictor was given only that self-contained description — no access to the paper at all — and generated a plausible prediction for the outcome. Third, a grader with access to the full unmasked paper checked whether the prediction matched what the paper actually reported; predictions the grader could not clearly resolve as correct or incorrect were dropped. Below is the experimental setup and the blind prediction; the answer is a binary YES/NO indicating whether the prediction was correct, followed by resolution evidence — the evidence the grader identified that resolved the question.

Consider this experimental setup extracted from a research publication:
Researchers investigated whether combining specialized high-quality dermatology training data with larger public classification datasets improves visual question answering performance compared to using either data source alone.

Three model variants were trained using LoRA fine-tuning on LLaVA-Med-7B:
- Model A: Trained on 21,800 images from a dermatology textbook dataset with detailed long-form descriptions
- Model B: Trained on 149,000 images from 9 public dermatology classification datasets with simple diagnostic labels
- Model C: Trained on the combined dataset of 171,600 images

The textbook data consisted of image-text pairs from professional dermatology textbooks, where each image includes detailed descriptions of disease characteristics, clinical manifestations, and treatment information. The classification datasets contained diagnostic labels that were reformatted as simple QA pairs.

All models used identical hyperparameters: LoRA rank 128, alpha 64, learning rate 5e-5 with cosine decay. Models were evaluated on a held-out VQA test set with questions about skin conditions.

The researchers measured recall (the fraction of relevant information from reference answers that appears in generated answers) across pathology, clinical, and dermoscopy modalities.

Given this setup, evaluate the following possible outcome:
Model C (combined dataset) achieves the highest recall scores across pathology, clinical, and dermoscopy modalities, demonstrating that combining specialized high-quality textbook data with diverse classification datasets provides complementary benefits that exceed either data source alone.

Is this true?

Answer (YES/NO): YES